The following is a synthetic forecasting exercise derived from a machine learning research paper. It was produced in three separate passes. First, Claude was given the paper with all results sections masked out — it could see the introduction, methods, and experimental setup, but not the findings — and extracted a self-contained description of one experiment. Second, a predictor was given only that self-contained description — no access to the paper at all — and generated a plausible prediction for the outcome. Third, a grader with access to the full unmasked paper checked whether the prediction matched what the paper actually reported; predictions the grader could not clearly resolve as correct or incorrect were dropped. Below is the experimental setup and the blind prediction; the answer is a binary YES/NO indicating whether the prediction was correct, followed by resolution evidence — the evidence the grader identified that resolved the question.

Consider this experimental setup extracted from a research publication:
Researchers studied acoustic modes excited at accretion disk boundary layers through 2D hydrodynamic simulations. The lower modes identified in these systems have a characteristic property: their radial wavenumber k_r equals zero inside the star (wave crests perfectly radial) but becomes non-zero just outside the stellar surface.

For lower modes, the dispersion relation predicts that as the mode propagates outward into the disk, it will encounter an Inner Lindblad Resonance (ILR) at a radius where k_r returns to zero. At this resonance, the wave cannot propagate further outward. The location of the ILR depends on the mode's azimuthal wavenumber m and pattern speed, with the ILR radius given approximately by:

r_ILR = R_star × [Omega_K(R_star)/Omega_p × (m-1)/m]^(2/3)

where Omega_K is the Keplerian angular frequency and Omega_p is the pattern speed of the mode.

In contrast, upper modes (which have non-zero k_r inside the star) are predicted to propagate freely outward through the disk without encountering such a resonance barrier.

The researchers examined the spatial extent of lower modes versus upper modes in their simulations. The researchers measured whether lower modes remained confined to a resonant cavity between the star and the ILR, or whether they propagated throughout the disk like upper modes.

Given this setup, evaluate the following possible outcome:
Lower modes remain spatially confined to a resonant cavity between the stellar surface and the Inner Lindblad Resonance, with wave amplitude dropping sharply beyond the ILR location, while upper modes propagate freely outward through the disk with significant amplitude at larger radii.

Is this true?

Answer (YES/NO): YES